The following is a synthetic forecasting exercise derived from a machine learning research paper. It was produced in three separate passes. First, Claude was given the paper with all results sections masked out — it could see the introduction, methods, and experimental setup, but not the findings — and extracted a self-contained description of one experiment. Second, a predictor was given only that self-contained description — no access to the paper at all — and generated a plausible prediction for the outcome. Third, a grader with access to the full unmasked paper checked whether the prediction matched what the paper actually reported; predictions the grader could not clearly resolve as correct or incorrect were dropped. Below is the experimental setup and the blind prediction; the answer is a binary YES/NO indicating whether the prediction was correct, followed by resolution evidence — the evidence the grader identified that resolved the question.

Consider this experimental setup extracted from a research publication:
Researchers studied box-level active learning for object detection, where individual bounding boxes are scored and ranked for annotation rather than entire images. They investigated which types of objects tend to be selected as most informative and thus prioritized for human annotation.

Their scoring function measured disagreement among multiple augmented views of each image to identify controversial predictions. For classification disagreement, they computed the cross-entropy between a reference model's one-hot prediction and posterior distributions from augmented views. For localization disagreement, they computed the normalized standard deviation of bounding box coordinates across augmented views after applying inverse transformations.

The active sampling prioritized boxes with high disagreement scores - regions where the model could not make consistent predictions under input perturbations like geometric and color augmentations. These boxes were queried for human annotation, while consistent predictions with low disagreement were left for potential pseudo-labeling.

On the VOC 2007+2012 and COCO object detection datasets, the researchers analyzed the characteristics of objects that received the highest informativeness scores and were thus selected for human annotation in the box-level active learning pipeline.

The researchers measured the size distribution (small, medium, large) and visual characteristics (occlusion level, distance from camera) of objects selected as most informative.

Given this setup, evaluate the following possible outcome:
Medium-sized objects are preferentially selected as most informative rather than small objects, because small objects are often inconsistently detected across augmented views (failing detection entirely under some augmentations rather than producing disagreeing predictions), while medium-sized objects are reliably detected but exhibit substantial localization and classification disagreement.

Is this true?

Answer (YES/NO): NO